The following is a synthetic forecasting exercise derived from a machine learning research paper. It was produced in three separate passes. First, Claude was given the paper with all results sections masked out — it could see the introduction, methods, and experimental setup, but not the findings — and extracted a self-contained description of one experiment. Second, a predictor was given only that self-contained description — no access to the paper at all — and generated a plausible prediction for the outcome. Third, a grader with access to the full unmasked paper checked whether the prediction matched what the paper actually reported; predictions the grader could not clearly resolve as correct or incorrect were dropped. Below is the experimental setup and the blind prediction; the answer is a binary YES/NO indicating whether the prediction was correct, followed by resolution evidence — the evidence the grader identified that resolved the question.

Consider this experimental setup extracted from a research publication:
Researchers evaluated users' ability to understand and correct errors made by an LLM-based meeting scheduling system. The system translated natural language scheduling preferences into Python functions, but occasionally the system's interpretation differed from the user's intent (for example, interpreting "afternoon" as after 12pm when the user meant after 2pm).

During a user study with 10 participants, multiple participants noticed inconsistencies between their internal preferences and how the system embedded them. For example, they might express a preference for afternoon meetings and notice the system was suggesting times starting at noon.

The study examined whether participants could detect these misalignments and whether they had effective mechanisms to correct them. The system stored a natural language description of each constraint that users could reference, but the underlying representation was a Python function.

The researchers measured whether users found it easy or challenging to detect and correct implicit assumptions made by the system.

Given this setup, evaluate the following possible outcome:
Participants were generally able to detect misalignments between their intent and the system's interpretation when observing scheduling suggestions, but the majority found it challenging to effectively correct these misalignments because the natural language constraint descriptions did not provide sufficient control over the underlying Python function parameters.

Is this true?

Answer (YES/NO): NO